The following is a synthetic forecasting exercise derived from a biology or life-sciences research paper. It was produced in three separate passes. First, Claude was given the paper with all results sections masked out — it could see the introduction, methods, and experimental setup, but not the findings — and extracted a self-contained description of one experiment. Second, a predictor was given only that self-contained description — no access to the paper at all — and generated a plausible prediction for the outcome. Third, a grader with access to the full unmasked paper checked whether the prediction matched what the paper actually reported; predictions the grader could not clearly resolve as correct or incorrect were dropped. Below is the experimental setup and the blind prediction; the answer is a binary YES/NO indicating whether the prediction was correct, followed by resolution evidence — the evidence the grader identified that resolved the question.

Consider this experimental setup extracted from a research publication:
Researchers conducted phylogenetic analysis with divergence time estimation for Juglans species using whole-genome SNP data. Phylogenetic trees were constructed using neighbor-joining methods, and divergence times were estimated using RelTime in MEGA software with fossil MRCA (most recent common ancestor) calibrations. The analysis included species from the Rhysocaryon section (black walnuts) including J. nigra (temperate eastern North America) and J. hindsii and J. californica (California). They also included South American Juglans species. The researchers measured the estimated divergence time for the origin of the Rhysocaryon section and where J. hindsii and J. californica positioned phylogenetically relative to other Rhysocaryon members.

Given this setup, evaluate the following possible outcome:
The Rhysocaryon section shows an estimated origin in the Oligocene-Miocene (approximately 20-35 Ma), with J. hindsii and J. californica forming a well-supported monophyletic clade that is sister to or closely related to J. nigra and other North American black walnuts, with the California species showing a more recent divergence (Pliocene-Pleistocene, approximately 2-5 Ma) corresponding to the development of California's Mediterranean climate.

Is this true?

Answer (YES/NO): NO